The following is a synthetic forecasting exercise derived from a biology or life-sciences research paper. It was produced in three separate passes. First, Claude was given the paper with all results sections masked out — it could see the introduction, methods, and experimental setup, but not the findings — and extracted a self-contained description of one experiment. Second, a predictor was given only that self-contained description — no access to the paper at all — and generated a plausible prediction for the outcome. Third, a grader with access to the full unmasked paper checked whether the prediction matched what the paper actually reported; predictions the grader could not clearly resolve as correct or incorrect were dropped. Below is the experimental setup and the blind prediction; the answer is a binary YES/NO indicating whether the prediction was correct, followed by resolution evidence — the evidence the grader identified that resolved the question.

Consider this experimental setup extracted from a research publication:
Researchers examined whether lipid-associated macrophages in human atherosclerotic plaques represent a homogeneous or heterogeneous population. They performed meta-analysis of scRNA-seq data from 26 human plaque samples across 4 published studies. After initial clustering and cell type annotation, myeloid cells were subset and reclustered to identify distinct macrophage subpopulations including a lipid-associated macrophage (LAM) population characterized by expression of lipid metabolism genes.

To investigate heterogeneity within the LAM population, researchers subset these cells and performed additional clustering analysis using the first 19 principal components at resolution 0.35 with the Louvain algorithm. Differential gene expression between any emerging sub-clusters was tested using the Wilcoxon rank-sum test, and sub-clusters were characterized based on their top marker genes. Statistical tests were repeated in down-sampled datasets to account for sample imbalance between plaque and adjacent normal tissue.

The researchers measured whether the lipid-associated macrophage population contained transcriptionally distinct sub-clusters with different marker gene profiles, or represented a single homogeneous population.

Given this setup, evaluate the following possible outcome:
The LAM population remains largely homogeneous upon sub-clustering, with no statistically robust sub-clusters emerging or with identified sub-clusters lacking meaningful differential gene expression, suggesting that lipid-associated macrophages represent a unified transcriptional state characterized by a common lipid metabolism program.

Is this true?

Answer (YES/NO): NO